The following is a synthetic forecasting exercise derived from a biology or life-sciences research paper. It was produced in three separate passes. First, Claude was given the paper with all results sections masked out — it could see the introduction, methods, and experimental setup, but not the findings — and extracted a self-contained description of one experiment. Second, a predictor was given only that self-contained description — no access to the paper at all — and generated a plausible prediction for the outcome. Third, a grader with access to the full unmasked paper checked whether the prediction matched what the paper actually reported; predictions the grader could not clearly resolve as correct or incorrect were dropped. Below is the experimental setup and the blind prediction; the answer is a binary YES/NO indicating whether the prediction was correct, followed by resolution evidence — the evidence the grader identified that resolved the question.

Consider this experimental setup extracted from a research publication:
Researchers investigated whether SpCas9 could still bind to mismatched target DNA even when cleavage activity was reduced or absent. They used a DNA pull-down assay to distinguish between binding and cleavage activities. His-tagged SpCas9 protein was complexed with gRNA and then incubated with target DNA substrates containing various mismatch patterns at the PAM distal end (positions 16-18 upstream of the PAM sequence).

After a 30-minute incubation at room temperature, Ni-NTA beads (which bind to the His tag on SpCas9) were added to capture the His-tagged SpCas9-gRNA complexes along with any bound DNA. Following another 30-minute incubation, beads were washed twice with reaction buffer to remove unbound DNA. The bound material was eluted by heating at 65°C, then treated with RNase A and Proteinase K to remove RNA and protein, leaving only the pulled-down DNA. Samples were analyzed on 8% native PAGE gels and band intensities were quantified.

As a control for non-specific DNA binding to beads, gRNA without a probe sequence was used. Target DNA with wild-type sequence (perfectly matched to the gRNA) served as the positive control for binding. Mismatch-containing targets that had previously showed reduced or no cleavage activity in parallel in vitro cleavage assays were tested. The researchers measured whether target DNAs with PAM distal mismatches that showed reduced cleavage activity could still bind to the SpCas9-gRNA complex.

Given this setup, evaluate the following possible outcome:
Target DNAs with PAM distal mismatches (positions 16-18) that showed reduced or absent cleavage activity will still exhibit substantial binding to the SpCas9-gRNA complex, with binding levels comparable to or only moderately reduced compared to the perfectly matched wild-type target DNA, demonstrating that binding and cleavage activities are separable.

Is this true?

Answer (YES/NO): YES